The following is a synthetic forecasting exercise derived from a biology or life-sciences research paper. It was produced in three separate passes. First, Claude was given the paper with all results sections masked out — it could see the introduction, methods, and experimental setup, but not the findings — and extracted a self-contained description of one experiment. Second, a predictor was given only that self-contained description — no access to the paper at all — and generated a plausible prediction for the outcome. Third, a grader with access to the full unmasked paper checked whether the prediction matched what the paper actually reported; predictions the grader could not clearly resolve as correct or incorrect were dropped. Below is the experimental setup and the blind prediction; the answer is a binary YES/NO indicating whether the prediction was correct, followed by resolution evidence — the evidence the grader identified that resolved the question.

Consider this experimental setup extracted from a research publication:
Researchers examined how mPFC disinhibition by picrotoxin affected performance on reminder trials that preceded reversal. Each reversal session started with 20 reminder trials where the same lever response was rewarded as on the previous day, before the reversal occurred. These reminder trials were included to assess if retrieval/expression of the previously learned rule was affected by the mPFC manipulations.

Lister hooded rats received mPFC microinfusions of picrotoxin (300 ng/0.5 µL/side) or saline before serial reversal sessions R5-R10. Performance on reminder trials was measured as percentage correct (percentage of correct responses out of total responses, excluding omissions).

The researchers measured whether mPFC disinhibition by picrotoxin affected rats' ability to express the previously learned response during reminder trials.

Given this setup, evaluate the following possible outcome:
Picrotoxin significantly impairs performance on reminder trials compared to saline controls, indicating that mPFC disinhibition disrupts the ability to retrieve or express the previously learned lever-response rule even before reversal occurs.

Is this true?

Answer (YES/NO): YES